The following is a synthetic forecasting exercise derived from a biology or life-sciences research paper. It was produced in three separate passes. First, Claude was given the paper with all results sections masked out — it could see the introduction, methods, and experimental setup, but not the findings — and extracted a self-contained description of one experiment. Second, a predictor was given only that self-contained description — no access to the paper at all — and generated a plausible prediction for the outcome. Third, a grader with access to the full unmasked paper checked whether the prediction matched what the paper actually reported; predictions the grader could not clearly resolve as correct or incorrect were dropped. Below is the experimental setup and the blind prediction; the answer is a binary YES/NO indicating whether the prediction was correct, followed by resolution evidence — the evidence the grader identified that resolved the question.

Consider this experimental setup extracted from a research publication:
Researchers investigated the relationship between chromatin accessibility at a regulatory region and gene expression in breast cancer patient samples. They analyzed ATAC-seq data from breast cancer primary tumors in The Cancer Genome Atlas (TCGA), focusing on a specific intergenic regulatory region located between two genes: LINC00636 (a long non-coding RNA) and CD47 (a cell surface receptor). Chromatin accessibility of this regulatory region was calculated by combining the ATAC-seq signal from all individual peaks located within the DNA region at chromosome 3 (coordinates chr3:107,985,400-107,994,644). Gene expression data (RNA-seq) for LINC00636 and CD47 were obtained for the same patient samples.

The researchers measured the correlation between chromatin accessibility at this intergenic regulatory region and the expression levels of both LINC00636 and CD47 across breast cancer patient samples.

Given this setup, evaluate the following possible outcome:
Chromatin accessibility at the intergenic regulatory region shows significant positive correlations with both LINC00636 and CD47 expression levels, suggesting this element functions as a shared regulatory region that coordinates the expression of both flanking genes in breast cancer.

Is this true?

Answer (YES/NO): YES